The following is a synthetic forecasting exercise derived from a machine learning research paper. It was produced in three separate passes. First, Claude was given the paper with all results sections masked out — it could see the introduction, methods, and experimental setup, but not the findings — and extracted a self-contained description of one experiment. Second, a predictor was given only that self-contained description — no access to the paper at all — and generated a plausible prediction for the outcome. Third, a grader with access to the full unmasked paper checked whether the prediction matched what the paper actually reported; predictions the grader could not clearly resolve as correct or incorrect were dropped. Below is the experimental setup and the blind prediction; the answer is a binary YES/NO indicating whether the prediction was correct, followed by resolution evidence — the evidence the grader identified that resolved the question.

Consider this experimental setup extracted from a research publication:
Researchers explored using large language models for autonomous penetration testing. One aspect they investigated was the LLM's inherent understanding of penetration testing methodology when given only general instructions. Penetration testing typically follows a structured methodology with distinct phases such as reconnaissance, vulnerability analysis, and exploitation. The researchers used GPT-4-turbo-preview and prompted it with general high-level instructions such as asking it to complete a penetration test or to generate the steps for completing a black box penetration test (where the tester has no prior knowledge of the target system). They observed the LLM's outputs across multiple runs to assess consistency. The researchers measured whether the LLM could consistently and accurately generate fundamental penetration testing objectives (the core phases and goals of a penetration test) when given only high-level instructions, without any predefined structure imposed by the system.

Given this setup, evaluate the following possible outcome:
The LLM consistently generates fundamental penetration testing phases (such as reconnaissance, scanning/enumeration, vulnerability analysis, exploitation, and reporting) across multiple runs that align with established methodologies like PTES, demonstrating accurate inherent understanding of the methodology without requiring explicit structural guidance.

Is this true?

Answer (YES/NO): NO